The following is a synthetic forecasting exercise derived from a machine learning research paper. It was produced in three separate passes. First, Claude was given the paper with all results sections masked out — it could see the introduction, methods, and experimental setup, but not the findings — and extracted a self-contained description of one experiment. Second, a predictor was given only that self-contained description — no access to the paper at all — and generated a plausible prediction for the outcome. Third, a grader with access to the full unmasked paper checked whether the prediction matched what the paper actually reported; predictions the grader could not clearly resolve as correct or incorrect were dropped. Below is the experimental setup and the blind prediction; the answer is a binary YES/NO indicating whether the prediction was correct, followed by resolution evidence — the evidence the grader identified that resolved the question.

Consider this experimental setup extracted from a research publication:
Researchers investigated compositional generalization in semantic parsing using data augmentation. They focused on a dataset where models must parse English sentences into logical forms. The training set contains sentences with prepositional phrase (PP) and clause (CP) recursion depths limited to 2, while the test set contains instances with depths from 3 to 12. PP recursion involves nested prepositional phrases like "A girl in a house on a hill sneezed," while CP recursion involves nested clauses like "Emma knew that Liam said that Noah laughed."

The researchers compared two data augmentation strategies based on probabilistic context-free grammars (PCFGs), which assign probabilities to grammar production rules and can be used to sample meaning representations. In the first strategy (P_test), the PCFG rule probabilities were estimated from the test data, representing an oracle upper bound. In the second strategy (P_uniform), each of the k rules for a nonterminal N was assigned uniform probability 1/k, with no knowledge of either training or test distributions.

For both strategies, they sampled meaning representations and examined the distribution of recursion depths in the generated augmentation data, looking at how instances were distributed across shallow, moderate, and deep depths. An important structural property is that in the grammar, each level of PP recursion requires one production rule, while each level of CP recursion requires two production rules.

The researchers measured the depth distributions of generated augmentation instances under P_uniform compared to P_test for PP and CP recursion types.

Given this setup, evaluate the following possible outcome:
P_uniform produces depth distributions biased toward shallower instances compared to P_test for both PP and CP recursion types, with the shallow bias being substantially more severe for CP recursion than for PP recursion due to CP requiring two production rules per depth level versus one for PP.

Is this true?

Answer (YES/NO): YES